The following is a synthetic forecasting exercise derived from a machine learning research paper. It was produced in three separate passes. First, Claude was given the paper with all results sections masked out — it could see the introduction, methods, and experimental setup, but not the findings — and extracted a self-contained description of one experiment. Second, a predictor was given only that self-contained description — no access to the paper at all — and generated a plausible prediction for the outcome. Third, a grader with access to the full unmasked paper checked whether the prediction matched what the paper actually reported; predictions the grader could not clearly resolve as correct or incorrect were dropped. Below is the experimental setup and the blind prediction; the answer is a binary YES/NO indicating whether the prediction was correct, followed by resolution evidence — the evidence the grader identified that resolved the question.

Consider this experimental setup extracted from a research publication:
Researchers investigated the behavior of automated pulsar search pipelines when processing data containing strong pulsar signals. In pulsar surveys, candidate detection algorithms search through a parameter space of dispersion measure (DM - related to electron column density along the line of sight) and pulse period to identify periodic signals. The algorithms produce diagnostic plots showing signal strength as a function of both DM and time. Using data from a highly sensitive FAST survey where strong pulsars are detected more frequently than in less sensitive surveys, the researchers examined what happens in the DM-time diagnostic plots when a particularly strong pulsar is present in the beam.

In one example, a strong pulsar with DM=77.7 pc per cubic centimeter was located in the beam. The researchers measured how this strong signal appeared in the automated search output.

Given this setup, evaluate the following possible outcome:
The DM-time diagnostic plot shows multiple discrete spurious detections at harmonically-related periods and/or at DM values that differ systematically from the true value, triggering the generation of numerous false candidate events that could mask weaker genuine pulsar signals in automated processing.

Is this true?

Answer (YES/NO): YES